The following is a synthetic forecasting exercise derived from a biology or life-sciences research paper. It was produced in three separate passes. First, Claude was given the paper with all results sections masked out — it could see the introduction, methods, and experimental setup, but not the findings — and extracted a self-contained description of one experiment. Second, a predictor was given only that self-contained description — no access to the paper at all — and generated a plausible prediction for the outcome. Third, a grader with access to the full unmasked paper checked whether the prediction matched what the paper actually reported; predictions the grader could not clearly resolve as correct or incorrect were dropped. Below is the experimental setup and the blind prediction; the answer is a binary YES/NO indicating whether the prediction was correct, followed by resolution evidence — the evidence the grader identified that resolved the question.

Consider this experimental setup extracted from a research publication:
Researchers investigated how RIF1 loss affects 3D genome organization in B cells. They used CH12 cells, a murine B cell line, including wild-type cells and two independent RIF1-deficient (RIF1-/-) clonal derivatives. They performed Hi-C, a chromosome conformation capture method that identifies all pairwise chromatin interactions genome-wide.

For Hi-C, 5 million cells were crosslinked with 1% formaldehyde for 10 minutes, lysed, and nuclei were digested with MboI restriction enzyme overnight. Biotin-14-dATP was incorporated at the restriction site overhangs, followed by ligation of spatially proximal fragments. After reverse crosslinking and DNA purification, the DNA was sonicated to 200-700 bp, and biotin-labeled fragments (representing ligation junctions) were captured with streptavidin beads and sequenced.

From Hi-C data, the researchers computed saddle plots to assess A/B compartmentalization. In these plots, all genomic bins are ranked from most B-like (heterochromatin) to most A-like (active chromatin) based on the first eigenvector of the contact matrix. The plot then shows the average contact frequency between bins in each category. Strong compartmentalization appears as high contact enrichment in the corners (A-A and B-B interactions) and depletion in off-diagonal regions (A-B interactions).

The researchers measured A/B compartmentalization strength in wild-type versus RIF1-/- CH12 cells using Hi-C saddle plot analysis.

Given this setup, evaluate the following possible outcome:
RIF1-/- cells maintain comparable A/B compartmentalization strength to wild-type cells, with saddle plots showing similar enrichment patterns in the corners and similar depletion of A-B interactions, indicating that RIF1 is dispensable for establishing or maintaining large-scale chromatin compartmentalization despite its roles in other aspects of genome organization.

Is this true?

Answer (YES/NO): NO